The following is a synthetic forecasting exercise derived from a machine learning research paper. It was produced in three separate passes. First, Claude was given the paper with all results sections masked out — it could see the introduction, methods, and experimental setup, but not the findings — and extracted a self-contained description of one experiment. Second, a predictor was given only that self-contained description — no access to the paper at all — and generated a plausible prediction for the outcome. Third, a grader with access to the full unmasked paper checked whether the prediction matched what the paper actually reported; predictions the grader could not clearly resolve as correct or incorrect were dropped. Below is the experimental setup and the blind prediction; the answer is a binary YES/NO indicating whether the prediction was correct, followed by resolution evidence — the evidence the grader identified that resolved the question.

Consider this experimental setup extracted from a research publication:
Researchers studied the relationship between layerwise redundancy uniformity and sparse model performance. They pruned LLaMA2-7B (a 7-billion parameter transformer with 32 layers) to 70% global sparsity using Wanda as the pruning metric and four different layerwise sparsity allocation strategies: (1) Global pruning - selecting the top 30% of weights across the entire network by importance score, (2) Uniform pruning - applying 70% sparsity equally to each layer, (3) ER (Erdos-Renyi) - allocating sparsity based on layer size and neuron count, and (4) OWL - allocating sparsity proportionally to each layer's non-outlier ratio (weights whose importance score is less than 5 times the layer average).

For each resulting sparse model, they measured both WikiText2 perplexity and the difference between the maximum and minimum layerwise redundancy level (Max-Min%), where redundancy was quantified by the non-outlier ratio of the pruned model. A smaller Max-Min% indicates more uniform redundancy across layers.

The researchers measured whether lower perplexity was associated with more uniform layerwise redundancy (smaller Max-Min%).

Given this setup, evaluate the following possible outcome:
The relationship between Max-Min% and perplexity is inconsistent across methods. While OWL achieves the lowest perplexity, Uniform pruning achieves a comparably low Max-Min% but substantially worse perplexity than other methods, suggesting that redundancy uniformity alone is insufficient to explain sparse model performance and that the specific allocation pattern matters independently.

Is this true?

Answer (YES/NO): NO